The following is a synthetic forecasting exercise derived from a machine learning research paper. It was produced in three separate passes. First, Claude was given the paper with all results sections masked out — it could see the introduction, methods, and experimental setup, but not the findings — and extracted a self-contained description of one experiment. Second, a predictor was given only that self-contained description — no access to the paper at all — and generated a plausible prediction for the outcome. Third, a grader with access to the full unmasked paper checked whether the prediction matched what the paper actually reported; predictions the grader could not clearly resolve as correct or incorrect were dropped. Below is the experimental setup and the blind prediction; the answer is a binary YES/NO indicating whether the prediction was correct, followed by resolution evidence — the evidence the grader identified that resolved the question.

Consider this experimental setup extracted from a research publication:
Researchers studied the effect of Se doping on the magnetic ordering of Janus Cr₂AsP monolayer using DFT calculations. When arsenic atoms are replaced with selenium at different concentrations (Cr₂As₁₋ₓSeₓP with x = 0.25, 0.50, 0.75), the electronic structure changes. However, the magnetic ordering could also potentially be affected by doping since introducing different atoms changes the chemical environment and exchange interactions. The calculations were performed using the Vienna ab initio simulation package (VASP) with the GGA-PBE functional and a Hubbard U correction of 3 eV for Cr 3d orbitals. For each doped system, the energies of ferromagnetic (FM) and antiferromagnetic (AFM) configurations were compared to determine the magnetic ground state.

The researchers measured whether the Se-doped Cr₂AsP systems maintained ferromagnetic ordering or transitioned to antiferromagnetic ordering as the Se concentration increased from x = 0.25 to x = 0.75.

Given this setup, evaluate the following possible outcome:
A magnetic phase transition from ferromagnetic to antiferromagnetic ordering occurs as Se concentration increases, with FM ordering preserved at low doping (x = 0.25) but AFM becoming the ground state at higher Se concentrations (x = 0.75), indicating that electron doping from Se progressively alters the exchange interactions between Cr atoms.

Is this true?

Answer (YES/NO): NO